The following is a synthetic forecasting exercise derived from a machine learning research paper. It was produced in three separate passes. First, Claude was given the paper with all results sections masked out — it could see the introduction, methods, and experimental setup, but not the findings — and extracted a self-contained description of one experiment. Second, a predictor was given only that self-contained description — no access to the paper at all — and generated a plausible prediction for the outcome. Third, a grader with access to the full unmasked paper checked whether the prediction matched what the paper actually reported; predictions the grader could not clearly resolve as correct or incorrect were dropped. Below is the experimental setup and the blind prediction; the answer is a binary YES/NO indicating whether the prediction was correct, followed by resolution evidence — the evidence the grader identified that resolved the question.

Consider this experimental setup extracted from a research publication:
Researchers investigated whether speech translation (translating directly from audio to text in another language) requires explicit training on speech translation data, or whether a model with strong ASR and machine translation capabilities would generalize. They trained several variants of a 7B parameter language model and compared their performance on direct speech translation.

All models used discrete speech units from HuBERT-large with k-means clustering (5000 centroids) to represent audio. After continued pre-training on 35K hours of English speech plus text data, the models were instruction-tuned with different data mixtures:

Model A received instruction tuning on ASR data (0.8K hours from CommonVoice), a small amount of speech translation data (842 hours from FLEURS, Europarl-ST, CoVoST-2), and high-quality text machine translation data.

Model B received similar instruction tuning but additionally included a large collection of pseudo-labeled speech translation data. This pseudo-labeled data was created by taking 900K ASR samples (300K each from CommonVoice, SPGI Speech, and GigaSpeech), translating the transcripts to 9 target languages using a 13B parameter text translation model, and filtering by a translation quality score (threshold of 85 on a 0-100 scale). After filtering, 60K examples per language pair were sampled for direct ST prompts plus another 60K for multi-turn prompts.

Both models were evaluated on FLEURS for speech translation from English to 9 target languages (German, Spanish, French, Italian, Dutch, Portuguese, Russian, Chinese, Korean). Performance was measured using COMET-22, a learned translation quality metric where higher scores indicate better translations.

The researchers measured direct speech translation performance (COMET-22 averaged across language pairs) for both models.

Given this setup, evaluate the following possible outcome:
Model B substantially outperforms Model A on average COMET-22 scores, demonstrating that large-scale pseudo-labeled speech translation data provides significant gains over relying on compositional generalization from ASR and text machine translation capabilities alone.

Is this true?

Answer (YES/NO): YES